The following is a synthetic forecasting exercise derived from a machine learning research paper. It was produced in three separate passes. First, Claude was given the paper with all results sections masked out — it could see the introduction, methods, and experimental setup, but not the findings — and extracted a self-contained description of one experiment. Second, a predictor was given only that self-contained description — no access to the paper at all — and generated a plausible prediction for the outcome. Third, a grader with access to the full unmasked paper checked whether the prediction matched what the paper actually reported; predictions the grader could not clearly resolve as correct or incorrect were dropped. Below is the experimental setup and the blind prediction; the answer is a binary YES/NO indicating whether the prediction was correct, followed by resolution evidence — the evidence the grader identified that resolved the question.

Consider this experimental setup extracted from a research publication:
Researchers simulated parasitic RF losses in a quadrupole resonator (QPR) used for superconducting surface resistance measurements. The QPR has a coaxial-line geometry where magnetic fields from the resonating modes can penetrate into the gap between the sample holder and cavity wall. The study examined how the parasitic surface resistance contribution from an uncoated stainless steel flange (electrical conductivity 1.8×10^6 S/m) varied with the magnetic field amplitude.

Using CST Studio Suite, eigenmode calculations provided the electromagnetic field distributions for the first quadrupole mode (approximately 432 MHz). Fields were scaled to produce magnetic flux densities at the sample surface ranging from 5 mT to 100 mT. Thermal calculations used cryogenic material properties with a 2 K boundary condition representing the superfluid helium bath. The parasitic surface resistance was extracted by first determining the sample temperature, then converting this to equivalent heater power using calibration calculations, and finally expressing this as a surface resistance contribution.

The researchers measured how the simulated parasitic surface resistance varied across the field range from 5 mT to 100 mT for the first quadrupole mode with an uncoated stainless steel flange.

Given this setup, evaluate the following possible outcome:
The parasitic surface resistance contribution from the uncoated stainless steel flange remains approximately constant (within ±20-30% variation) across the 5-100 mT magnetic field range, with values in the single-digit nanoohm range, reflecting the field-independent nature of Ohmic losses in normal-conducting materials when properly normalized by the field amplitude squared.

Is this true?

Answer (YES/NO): NO